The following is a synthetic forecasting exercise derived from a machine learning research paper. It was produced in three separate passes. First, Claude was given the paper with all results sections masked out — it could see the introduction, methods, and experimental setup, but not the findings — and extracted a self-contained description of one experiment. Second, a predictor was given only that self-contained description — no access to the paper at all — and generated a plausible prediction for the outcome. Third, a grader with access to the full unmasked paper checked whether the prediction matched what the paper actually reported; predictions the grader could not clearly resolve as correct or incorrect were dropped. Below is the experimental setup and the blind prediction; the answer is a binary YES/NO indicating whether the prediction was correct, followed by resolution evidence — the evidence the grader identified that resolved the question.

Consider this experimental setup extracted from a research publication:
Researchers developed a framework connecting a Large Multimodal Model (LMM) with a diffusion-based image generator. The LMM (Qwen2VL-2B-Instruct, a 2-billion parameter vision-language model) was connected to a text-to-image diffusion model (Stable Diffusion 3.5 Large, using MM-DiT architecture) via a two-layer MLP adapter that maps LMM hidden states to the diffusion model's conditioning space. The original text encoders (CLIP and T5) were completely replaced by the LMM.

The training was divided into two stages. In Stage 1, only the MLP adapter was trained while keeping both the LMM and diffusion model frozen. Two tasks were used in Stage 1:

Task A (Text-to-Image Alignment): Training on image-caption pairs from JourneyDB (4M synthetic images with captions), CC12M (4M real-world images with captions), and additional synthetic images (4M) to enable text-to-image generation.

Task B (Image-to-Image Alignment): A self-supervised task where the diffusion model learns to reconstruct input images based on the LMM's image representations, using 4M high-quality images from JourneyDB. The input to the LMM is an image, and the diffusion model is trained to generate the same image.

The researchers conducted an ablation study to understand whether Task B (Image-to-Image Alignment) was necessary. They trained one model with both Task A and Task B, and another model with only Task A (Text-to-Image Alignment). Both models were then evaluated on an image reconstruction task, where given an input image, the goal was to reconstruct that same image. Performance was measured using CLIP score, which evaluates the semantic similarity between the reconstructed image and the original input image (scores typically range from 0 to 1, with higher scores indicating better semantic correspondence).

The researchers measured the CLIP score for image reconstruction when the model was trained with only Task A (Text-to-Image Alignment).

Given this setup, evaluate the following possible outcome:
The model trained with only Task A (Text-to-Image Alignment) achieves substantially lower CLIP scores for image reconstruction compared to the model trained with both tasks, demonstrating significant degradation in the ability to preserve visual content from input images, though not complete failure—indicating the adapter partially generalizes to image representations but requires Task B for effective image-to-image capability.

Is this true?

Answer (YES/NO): YES